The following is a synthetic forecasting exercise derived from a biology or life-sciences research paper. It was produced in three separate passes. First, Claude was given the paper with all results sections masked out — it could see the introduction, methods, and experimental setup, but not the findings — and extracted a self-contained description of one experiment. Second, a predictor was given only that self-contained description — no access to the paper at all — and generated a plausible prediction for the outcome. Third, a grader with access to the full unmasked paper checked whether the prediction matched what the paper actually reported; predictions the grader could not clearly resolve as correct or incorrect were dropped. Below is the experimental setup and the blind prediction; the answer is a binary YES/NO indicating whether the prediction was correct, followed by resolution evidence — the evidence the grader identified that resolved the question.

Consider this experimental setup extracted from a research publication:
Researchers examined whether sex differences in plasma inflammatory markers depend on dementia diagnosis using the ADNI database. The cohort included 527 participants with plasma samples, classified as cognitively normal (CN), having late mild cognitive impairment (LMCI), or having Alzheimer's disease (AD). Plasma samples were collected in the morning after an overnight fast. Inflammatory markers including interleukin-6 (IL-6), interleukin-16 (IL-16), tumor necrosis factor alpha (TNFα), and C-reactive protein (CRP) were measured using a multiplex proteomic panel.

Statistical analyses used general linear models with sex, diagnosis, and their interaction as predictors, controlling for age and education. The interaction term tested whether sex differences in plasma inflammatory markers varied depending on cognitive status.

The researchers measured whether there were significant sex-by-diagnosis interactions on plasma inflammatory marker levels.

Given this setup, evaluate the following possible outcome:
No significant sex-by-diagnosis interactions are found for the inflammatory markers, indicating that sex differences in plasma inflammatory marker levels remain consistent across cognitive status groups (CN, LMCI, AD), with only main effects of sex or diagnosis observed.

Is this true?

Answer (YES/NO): YES